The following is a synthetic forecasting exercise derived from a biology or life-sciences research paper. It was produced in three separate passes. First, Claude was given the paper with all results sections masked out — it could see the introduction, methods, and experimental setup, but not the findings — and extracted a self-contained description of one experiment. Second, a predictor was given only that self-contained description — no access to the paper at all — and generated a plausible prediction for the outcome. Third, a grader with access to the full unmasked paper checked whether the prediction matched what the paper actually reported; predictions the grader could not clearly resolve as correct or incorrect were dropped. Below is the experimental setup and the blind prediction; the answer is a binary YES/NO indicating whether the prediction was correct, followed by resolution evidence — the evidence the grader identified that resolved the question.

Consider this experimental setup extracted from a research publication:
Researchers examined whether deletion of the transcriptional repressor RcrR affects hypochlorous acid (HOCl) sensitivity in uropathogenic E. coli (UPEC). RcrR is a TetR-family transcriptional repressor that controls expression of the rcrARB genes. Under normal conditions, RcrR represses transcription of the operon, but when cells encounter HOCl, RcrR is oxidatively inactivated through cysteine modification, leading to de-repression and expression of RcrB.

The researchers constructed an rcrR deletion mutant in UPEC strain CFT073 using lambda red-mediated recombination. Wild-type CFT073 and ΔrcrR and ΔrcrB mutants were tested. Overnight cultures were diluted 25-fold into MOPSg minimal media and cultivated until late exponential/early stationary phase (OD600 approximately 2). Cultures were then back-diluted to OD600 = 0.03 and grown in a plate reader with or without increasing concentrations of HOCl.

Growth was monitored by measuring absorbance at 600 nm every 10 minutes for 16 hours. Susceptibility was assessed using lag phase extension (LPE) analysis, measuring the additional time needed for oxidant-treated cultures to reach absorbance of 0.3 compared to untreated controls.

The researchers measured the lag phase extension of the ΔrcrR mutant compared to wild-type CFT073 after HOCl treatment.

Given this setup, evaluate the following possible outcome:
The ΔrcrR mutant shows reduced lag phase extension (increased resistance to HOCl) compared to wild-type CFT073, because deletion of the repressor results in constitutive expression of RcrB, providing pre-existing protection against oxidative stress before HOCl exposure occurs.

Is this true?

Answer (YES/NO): YES